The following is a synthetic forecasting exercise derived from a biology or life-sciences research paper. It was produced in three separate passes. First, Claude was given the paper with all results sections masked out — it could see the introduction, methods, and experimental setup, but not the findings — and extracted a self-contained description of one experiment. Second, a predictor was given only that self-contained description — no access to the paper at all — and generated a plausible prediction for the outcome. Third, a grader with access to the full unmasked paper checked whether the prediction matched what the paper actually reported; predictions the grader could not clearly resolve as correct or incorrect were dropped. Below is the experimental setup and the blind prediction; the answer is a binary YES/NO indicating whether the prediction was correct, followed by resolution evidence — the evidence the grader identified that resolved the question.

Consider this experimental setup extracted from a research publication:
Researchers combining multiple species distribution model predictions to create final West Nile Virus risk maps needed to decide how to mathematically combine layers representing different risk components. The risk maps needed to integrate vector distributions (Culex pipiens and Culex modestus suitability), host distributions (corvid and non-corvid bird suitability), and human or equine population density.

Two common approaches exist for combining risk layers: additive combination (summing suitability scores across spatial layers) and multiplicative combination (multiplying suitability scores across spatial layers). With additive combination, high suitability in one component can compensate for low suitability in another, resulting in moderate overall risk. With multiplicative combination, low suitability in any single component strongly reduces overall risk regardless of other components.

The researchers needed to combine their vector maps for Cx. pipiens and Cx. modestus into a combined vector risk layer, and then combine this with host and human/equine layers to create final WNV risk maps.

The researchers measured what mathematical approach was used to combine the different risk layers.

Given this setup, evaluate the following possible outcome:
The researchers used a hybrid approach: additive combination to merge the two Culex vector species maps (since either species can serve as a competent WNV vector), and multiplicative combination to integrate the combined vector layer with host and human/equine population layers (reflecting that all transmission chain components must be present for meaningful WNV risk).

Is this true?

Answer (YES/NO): NO